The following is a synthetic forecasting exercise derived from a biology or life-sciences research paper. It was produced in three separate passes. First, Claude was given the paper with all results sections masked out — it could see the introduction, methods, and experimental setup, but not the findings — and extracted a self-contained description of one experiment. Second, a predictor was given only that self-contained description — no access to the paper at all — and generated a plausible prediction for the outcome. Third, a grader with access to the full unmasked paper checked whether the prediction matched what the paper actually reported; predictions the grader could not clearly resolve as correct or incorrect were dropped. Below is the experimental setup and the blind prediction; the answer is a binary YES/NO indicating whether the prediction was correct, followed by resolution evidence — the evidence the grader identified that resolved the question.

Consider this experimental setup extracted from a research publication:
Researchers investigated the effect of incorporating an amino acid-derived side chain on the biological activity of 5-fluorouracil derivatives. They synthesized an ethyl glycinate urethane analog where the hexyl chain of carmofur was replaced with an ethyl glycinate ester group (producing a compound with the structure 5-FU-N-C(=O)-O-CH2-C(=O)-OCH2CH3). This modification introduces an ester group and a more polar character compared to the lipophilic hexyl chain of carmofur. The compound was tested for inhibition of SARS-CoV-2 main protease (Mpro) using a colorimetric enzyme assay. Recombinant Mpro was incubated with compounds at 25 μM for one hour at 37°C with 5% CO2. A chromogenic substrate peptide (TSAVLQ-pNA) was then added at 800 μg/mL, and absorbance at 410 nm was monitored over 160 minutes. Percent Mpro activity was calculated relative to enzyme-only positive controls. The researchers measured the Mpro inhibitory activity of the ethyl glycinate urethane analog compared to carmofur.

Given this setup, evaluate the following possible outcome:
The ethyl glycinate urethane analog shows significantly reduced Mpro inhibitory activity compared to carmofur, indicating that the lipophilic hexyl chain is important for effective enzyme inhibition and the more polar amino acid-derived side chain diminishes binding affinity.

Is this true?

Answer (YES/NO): YES